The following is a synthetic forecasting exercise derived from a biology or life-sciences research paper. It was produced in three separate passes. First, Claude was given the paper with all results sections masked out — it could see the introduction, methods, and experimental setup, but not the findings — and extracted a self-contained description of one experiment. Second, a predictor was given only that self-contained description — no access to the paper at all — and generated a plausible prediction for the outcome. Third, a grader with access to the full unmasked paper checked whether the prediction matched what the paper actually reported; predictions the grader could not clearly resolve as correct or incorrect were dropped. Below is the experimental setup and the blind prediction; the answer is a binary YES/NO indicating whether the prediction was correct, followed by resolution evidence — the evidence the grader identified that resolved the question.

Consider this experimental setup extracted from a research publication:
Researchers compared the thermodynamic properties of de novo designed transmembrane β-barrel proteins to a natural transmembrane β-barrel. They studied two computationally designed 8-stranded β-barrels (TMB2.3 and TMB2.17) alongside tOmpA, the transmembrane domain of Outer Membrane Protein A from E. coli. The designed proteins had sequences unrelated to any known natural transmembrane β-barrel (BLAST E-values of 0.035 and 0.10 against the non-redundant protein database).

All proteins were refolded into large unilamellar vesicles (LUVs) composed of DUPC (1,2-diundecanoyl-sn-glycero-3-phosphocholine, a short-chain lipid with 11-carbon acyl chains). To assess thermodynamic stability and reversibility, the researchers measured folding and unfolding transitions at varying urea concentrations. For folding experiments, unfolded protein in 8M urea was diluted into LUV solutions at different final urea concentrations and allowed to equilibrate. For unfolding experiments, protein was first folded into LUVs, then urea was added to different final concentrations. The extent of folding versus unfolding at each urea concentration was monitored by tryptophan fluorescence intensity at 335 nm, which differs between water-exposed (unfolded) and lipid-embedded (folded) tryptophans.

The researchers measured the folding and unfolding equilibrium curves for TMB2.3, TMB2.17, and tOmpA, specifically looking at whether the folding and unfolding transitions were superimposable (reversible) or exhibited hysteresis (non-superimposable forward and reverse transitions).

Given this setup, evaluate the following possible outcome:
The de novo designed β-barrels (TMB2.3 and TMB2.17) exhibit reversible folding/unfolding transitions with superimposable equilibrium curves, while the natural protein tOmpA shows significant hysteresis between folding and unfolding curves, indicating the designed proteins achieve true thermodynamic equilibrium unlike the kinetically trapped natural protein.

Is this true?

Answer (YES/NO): YES